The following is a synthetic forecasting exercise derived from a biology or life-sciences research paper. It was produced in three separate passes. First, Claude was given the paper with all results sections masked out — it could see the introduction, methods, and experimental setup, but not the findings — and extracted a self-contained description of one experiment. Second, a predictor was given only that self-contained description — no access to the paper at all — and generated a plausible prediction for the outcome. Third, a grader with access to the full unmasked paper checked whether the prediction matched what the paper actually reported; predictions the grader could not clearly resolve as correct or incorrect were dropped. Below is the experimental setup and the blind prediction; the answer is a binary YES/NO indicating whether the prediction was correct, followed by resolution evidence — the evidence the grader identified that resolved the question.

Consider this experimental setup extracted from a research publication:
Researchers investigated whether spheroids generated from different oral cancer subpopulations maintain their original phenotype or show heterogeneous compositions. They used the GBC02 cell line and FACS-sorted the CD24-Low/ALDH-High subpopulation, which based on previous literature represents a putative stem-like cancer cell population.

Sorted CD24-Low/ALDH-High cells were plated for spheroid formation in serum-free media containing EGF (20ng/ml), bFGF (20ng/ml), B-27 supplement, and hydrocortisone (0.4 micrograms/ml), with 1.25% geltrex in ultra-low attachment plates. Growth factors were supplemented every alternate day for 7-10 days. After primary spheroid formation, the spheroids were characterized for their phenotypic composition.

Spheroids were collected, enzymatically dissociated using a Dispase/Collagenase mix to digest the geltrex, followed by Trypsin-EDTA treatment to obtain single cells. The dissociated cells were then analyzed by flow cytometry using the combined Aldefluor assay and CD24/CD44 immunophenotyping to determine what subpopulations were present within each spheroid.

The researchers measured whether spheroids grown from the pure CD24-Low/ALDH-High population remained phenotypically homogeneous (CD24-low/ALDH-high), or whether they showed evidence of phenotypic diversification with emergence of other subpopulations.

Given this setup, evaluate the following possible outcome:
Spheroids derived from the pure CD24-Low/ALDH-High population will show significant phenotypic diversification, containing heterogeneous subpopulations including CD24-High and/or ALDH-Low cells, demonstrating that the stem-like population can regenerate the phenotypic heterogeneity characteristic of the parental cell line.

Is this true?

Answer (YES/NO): YES